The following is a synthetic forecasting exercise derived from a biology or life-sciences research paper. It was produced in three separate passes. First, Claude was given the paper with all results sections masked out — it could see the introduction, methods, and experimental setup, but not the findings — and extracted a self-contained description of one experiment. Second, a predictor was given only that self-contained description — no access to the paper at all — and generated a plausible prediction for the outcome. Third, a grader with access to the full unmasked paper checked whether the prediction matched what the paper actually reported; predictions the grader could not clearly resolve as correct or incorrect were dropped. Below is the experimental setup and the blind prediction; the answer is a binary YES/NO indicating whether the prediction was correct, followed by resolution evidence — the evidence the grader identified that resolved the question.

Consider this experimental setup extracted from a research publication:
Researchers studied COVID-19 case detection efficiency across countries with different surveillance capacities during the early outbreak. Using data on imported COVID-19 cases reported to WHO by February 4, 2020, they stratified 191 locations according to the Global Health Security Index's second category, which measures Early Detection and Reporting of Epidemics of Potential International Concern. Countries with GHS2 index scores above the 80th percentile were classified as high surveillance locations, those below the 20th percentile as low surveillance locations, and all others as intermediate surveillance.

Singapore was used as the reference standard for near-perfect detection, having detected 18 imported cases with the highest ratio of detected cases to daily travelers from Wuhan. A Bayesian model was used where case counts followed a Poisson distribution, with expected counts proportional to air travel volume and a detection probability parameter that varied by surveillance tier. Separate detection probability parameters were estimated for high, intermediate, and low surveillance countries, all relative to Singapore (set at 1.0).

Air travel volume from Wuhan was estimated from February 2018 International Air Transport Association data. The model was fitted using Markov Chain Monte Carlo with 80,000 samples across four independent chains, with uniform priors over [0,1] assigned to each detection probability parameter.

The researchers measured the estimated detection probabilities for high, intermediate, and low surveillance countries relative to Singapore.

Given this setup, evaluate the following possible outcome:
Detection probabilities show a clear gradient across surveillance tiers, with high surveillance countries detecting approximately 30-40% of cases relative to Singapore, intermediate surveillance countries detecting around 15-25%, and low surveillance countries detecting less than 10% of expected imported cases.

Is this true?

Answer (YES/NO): NO